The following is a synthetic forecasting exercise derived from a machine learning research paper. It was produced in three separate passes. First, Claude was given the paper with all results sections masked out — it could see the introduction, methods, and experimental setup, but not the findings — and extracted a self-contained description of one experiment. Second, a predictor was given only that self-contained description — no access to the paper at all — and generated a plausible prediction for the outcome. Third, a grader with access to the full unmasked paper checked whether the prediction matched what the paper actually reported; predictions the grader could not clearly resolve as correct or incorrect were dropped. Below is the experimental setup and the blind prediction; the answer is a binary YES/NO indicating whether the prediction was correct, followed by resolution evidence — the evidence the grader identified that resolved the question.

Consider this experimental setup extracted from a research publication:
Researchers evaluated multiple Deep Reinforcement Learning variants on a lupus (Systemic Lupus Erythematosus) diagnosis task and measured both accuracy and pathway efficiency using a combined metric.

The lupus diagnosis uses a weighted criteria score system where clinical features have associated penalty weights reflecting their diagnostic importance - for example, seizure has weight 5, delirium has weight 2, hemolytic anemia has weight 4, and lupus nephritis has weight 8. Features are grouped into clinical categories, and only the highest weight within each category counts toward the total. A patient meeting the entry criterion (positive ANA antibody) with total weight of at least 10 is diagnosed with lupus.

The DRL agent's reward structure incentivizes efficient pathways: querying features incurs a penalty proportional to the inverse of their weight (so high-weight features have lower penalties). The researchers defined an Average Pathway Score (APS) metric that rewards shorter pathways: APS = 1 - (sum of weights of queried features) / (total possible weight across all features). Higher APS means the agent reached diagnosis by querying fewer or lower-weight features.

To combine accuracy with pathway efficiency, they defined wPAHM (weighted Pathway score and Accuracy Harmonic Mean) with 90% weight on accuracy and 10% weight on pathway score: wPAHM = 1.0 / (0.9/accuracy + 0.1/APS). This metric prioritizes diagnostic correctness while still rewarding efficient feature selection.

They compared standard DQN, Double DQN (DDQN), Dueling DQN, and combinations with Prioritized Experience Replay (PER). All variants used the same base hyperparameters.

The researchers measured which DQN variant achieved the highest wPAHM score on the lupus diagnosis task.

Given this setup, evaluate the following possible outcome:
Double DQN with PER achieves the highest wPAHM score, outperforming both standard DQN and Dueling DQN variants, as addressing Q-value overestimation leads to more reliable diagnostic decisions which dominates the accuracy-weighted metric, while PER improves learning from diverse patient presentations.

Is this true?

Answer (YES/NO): NO